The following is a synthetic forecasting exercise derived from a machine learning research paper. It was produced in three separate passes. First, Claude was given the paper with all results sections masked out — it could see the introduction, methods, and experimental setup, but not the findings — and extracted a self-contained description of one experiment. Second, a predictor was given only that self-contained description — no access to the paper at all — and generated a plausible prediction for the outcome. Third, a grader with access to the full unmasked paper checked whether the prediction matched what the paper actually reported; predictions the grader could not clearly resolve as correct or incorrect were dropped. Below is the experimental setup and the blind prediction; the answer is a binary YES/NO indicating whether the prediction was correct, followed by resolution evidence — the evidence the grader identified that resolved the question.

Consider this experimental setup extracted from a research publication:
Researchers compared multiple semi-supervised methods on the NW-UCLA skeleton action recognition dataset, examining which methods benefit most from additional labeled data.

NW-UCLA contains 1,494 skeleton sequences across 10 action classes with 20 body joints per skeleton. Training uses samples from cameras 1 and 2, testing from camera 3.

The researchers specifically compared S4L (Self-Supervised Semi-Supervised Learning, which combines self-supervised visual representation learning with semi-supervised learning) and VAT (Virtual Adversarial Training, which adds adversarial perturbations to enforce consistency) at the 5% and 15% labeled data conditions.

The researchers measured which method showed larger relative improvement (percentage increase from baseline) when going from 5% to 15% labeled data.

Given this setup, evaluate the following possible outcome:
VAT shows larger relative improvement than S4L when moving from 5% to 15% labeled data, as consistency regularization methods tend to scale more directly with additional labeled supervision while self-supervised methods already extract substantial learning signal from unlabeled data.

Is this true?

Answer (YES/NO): YES